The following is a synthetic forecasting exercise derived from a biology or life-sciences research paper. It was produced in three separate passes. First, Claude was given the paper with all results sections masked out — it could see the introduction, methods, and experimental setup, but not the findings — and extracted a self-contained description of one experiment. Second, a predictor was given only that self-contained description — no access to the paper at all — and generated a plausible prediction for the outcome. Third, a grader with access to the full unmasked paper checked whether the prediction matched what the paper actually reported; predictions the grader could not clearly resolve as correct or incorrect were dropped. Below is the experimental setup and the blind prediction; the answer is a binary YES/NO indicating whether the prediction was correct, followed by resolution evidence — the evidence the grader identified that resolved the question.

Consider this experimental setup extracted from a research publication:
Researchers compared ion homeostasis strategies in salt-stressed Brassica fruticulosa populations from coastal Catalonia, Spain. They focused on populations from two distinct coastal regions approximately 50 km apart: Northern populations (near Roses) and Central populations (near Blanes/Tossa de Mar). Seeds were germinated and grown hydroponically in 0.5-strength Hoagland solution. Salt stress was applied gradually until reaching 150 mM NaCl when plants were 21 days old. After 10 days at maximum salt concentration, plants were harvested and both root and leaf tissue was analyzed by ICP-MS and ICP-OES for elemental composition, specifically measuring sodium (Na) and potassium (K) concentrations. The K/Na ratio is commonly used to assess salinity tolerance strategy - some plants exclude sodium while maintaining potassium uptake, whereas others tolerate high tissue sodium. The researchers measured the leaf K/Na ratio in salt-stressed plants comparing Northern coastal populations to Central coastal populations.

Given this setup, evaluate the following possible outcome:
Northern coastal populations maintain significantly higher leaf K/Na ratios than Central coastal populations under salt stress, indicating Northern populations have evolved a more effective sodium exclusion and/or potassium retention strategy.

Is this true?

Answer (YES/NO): YES